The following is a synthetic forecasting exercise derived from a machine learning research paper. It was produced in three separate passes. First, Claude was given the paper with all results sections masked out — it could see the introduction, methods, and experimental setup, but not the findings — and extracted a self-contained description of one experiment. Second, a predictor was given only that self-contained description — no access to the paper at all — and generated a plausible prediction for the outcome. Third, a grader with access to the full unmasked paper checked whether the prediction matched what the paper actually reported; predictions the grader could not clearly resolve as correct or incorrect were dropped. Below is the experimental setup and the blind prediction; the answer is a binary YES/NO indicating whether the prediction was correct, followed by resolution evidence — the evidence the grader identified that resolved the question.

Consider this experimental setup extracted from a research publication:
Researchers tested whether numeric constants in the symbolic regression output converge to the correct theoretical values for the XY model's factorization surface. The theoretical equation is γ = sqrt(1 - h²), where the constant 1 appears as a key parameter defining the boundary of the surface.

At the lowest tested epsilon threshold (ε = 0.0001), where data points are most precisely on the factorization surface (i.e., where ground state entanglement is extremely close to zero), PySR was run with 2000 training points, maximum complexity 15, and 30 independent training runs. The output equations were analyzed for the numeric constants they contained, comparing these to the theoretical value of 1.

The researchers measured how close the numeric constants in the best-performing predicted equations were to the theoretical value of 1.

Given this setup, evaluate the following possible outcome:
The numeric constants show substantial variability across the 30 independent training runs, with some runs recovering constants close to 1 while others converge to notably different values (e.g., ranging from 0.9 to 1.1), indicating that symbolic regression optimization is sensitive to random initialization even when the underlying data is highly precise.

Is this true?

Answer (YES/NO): NO